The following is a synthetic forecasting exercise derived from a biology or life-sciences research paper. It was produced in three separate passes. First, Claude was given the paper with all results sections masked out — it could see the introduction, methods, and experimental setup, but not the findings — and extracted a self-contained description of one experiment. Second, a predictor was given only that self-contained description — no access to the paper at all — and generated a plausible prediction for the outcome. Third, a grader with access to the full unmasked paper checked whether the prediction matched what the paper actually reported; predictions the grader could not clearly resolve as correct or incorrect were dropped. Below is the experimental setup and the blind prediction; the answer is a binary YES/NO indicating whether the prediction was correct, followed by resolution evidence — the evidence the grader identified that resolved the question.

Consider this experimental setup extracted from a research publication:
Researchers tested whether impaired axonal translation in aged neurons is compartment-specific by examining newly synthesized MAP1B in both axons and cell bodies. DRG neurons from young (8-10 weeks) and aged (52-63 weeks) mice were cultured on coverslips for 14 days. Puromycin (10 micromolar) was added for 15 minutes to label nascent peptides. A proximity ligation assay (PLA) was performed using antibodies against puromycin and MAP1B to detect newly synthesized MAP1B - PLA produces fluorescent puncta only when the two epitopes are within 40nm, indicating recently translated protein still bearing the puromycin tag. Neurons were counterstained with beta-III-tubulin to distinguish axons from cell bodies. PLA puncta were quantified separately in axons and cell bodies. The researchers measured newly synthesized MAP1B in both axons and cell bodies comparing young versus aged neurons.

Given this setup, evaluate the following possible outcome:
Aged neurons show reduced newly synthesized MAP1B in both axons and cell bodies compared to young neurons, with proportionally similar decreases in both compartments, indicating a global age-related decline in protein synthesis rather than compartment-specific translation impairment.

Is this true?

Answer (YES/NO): NO